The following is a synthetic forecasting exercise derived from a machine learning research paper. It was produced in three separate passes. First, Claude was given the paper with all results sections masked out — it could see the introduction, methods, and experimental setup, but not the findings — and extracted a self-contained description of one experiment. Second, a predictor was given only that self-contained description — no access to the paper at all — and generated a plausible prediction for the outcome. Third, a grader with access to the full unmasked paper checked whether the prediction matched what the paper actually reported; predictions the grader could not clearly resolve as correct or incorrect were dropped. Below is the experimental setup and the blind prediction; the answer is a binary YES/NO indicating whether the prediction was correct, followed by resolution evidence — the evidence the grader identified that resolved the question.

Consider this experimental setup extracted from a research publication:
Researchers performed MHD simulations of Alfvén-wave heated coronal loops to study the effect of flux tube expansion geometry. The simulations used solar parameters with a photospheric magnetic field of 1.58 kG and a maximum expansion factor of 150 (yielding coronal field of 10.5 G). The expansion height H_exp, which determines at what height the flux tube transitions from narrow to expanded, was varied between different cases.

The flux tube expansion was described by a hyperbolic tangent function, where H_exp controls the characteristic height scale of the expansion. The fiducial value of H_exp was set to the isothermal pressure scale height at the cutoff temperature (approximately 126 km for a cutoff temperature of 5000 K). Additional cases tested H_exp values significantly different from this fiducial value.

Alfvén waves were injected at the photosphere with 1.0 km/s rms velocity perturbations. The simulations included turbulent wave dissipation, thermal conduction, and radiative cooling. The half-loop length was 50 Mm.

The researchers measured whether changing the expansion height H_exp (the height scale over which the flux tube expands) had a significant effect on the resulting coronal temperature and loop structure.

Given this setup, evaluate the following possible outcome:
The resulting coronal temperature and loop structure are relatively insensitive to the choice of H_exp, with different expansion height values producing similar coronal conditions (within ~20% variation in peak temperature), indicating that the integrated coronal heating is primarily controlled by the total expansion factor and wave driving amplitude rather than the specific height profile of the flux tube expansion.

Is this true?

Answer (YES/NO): NO